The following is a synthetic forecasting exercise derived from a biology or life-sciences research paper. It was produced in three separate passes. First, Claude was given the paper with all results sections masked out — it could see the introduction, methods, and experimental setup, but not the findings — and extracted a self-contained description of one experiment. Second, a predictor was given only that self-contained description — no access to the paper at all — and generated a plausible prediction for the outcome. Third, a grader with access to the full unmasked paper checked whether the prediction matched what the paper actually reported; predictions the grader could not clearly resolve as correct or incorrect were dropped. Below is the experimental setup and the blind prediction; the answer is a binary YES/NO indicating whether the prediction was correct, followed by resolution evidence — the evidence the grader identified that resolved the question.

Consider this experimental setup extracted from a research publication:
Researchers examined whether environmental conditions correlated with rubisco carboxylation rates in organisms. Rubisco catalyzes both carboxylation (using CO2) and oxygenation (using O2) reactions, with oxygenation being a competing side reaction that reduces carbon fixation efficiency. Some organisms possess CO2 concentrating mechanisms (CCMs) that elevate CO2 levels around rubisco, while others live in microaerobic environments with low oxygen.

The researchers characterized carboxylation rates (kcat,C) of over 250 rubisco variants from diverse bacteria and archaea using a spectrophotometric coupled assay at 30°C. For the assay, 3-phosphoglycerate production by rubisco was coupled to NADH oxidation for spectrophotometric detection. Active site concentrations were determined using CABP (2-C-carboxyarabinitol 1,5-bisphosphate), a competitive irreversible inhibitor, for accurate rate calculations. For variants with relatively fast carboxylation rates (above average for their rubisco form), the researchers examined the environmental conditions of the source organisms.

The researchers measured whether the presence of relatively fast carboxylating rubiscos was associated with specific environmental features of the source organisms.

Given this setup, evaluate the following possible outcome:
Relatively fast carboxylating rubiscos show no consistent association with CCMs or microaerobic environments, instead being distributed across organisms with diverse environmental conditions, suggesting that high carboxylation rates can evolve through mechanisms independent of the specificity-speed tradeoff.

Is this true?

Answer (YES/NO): NO